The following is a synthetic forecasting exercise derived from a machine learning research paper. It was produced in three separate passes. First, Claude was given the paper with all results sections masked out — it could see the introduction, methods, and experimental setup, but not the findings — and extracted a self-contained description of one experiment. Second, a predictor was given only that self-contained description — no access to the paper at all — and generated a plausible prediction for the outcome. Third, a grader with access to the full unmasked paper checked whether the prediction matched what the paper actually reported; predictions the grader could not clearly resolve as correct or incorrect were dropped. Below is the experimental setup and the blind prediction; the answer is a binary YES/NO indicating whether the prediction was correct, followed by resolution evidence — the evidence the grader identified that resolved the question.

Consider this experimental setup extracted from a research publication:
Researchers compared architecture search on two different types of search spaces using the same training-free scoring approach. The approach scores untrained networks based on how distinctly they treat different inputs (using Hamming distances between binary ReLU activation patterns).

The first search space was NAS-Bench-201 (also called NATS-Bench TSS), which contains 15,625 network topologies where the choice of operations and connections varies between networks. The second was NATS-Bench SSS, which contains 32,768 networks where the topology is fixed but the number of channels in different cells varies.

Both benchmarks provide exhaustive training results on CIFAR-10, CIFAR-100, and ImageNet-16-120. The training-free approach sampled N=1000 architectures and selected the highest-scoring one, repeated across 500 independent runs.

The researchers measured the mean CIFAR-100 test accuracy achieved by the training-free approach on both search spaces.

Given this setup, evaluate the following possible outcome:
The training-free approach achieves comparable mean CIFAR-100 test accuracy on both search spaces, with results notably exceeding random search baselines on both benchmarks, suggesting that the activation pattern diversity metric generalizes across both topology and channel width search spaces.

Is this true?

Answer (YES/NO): NO